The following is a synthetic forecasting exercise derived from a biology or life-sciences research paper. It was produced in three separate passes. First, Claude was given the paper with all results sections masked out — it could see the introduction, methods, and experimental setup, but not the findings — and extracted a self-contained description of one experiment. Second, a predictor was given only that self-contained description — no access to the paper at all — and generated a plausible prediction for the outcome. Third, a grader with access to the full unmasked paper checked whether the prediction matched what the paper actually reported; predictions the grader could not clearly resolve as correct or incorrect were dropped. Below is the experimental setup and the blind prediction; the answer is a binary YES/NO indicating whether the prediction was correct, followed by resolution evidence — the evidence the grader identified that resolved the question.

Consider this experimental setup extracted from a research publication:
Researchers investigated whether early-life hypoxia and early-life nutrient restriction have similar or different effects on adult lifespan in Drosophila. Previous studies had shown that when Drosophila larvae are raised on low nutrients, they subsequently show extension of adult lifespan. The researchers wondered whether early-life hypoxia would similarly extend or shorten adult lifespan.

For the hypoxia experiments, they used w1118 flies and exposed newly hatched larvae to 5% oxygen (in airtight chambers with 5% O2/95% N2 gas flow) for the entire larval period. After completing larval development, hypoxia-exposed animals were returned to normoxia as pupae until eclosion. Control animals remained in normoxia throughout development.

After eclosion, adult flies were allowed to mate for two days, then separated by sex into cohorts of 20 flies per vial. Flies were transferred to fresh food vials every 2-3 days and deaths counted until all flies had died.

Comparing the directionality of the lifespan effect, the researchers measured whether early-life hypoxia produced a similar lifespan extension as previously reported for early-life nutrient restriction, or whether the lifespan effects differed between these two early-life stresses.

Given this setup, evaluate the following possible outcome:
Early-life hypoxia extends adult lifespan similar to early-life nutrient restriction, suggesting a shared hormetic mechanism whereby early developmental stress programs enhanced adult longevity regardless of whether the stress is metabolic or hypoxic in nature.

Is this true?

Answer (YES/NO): NO